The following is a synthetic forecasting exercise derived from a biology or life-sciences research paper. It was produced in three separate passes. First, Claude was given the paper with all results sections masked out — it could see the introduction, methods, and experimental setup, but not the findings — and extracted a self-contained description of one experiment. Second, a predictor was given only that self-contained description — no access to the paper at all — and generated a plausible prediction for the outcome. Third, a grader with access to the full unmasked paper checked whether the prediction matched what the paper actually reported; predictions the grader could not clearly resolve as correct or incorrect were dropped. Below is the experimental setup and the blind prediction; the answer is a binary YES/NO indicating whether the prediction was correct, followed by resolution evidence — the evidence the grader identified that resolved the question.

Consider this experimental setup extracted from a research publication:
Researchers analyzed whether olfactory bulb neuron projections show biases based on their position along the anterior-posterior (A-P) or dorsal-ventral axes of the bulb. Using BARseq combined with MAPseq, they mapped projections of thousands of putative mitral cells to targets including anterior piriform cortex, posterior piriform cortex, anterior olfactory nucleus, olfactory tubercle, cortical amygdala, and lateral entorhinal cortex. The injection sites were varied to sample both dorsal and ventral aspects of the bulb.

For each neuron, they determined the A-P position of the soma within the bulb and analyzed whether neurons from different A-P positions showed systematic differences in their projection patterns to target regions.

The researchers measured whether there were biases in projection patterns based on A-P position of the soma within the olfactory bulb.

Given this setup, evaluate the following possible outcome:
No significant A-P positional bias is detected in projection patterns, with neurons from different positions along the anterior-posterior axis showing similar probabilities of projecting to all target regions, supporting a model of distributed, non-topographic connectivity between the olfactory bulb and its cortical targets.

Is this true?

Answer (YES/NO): YES